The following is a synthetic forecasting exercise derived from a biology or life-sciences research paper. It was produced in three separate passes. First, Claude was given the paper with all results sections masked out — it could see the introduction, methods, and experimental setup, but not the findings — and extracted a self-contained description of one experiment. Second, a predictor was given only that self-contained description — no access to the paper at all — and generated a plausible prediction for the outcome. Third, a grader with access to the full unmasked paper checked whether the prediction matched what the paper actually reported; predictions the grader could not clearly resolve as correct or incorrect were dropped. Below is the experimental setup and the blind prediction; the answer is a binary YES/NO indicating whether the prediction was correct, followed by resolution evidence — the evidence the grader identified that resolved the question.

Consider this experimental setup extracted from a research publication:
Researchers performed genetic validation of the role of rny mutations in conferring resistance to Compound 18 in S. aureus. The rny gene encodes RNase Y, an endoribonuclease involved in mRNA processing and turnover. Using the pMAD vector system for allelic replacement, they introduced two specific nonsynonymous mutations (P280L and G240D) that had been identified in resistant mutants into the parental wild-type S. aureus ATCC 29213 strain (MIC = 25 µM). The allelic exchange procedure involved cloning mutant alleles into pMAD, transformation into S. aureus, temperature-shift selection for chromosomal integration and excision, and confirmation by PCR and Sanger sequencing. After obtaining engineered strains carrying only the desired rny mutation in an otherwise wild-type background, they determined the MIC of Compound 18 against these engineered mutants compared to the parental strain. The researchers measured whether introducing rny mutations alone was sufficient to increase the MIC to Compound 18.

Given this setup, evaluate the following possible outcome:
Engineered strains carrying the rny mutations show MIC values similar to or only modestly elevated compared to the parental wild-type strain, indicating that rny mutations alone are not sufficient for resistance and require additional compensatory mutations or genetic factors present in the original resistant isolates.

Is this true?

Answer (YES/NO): NO